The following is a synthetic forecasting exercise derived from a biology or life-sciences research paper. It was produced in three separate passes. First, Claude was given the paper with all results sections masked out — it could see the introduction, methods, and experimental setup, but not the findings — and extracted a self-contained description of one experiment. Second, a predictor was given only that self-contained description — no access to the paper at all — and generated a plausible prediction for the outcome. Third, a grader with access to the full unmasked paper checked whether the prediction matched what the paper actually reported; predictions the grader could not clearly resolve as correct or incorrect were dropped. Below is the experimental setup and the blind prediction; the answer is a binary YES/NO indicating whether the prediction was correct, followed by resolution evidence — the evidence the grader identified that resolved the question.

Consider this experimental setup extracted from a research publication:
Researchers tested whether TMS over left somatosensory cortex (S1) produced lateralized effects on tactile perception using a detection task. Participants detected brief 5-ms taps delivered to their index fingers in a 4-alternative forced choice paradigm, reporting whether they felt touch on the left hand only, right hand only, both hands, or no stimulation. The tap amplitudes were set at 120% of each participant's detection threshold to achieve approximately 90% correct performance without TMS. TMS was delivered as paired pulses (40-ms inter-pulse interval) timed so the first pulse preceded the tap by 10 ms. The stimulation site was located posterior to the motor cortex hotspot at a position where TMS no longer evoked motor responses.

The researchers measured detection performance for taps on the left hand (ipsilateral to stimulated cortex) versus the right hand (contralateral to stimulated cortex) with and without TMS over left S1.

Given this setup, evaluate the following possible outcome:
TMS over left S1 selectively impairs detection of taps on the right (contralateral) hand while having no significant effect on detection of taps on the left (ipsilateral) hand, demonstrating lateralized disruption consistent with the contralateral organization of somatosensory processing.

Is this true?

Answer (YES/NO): YES